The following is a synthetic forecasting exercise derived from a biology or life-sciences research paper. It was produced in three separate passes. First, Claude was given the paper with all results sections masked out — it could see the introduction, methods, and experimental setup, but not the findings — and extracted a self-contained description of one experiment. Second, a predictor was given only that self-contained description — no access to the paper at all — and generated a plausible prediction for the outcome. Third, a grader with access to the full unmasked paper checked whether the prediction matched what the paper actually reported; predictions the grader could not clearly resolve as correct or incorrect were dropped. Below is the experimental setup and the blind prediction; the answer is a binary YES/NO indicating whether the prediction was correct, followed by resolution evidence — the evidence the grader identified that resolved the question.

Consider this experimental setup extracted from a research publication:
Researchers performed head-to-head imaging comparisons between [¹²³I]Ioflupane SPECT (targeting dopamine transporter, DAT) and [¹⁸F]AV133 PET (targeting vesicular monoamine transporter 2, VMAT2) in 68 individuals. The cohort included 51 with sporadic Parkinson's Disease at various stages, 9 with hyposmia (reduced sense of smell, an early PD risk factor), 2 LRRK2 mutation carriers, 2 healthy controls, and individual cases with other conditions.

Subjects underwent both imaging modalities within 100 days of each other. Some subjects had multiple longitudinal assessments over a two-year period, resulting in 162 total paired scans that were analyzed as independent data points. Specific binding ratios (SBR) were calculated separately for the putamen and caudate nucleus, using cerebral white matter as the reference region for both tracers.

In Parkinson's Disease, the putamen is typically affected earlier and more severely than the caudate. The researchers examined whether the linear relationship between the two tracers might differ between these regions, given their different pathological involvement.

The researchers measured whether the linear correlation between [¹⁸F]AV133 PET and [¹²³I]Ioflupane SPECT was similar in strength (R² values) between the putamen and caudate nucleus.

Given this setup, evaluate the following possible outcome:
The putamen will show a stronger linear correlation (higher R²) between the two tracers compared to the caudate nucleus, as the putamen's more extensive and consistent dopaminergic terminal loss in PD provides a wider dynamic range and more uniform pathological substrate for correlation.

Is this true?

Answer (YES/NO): YES